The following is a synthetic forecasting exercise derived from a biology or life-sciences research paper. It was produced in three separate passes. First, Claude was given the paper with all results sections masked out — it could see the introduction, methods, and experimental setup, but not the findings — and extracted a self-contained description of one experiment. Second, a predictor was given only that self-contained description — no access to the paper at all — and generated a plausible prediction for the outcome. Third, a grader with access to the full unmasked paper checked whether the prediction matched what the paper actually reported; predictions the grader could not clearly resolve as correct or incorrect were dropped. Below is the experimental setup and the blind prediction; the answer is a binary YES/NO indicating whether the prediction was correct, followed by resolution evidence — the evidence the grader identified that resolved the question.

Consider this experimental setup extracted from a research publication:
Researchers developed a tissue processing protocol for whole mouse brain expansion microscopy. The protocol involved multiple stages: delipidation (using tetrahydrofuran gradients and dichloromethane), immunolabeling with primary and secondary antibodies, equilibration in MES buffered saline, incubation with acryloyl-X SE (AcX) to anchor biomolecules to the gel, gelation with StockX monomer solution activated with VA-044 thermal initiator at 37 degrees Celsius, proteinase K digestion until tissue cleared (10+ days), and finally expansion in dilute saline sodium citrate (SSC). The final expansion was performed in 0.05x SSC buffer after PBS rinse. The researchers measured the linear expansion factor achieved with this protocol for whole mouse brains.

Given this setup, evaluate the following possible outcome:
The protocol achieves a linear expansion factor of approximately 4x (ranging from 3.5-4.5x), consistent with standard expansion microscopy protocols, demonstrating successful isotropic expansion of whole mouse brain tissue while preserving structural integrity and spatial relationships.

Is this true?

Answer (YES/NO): NO